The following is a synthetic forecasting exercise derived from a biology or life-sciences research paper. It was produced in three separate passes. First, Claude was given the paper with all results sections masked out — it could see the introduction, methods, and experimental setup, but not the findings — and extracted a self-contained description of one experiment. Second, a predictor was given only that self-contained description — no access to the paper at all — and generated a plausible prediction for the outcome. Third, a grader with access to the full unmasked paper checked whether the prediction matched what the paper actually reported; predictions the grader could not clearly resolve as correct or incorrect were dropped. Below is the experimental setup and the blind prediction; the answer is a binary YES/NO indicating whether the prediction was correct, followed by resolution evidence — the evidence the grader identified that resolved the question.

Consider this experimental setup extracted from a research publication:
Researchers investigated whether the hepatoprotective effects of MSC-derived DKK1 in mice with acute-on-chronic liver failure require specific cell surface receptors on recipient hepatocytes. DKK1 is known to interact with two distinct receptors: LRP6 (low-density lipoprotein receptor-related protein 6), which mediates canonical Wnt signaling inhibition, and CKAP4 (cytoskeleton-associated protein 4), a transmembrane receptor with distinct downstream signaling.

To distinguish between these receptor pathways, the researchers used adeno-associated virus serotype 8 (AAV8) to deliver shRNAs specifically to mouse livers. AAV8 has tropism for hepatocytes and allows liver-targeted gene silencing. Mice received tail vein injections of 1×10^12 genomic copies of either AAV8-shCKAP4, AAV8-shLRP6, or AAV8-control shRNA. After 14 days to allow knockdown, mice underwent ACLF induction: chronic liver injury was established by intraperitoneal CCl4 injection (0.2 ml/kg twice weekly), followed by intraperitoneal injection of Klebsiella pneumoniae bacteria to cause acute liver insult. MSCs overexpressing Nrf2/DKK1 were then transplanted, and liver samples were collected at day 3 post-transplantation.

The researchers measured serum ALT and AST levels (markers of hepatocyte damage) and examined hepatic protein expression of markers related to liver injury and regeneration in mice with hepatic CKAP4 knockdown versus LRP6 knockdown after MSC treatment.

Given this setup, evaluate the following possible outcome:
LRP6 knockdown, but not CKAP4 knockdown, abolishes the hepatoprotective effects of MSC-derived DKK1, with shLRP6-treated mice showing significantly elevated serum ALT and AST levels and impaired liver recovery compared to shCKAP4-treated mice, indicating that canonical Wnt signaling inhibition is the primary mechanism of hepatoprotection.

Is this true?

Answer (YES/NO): NO